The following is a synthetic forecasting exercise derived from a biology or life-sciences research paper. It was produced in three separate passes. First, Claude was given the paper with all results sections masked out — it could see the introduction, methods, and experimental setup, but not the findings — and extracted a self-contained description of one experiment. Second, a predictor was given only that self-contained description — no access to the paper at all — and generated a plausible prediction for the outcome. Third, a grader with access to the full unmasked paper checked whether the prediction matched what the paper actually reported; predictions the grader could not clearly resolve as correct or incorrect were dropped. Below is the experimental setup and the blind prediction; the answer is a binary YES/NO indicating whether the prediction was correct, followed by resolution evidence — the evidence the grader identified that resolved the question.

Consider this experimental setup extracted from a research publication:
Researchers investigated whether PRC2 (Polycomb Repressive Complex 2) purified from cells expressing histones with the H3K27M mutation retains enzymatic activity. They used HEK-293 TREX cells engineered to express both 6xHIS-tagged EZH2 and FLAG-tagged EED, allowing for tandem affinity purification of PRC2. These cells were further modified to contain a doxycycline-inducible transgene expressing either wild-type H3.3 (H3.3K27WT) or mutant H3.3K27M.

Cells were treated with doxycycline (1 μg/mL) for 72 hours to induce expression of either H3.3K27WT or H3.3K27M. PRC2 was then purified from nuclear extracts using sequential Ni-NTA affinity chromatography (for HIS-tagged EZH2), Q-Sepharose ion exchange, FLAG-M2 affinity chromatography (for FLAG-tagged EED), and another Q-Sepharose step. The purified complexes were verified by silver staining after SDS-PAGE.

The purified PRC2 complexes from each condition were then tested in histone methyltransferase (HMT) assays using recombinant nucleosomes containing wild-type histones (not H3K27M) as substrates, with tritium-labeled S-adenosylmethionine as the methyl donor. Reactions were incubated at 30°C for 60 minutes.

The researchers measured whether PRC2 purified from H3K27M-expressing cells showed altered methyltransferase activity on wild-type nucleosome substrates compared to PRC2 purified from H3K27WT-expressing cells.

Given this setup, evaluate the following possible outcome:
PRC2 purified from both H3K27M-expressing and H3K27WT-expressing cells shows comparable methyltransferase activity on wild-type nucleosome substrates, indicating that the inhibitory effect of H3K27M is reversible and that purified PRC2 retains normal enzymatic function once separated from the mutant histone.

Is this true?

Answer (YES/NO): NO